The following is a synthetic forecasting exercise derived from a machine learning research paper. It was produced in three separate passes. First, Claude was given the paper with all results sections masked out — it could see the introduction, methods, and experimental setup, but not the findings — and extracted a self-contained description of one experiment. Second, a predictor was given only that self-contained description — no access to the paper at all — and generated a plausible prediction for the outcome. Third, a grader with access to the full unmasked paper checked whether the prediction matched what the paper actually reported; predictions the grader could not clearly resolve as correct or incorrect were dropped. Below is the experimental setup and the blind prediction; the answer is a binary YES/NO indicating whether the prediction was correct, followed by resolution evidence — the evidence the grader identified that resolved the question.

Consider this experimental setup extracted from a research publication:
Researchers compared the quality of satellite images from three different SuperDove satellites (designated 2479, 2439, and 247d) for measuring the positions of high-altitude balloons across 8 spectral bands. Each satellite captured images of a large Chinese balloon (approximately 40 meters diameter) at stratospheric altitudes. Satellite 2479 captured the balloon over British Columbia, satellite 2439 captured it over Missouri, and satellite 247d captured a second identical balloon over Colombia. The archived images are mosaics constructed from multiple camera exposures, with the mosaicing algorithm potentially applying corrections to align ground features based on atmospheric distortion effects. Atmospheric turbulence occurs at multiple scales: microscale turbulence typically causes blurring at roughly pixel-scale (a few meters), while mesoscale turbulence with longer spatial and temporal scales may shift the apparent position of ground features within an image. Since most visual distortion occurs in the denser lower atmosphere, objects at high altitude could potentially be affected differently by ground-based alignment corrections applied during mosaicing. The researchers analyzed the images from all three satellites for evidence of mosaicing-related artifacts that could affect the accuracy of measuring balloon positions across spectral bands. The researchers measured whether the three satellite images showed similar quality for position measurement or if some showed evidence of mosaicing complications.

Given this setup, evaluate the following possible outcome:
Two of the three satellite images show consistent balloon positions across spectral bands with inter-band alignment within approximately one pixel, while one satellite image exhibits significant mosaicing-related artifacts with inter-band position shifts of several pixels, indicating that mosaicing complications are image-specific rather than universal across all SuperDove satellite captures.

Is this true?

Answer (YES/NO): NO